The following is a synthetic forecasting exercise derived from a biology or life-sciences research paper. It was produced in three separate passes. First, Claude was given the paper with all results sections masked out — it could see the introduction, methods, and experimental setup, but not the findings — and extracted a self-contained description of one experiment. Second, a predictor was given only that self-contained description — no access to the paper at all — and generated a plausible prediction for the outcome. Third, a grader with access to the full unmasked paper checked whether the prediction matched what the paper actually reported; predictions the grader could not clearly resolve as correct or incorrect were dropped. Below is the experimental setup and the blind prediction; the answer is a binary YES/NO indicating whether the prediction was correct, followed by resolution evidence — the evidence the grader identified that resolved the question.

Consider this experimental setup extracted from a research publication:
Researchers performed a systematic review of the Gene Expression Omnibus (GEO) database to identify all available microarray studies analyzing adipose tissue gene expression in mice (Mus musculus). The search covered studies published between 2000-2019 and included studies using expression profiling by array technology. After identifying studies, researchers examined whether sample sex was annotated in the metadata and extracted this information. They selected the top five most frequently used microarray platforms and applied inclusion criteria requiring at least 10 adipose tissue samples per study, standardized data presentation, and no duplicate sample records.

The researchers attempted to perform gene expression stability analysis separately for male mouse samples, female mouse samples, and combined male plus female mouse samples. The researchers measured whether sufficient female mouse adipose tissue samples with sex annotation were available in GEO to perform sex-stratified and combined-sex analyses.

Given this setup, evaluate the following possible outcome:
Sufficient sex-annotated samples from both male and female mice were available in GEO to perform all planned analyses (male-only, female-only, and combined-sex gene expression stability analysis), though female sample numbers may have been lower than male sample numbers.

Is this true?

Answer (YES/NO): NO